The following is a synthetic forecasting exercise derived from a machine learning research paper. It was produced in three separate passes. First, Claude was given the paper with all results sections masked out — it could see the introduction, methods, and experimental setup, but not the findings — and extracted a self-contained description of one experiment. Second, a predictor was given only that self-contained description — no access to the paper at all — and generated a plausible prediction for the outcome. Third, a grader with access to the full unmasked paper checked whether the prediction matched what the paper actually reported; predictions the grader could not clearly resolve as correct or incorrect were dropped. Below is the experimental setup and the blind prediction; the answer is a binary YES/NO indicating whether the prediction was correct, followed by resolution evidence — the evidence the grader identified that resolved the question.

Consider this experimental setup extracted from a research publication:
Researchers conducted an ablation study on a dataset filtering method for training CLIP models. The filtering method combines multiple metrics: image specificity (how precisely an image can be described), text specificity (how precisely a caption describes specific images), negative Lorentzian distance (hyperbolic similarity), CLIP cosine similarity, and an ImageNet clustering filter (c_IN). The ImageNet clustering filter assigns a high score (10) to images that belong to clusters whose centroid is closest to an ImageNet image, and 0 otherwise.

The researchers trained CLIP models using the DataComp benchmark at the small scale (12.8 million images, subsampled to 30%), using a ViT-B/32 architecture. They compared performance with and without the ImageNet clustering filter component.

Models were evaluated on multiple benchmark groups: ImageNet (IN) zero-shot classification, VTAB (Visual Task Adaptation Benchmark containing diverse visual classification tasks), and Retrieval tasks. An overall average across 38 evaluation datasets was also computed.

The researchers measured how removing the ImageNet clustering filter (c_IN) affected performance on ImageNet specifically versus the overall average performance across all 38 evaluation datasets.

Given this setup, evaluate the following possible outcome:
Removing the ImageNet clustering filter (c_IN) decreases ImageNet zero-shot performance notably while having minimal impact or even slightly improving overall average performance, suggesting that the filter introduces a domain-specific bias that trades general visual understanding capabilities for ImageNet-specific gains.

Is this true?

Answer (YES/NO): YES